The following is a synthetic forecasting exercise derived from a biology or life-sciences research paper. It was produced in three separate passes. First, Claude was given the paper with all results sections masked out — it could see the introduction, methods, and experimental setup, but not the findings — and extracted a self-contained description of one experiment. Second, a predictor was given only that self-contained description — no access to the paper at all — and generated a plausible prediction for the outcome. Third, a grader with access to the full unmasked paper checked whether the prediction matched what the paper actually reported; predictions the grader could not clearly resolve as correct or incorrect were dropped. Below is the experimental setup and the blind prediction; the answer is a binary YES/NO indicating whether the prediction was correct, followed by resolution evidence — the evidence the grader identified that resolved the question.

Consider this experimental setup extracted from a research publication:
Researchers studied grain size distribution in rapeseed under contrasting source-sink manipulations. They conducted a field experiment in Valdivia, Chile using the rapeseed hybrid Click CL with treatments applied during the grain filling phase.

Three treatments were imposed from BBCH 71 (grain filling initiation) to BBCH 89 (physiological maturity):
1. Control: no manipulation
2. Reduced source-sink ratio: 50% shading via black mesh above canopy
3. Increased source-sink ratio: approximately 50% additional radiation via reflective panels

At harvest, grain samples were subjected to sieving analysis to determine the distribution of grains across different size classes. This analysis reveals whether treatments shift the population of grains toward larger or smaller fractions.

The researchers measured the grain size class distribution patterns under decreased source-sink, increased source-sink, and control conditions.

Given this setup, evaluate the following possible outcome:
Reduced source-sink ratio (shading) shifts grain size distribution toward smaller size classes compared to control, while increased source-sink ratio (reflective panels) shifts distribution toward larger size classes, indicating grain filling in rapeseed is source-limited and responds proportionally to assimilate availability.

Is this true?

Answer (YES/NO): NO